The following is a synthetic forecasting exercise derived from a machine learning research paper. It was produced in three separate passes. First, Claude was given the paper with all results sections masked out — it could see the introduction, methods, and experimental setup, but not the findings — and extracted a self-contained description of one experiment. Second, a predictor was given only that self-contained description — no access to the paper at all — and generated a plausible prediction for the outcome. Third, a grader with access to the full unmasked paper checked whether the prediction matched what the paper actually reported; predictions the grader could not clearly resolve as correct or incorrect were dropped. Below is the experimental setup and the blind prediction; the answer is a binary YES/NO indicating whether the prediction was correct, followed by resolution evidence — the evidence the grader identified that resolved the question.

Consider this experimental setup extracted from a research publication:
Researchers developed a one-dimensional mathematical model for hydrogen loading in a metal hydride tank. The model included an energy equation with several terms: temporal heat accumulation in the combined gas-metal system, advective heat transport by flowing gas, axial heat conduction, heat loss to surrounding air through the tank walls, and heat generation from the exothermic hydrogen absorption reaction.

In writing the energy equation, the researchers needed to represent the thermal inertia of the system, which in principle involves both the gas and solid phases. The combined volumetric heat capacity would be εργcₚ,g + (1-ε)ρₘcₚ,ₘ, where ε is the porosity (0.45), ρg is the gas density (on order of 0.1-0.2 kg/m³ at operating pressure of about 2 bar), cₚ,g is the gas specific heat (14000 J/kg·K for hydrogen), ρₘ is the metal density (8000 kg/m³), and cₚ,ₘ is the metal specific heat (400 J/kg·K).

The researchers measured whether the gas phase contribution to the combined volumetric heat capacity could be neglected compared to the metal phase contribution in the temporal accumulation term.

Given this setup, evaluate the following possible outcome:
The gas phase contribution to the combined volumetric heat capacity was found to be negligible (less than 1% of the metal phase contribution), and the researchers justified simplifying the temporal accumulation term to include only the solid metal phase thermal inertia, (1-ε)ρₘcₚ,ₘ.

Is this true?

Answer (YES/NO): YES